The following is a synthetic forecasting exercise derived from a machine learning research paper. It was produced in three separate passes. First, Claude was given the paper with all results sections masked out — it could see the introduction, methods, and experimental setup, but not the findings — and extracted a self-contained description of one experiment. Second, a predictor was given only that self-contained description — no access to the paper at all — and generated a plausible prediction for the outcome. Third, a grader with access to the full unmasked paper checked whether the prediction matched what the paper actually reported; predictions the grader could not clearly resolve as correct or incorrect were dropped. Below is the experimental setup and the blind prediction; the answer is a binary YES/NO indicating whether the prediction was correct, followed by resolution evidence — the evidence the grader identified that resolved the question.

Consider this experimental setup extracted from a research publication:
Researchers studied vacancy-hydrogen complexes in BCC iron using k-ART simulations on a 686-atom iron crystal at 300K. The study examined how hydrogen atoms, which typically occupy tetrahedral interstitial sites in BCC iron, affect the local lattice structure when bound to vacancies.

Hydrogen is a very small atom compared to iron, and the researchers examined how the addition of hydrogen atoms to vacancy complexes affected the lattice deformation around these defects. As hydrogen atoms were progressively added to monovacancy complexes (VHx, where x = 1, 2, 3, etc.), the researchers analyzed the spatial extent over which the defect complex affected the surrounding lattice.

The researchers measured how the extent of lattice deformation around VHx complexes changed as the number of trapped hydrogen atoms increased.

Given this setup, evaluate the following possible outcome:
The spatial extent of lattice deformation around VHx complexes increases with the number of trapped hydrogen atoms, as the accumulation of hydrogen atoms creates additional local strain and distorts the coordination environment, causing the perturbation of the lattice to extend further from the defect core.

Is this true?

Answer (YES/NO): YES